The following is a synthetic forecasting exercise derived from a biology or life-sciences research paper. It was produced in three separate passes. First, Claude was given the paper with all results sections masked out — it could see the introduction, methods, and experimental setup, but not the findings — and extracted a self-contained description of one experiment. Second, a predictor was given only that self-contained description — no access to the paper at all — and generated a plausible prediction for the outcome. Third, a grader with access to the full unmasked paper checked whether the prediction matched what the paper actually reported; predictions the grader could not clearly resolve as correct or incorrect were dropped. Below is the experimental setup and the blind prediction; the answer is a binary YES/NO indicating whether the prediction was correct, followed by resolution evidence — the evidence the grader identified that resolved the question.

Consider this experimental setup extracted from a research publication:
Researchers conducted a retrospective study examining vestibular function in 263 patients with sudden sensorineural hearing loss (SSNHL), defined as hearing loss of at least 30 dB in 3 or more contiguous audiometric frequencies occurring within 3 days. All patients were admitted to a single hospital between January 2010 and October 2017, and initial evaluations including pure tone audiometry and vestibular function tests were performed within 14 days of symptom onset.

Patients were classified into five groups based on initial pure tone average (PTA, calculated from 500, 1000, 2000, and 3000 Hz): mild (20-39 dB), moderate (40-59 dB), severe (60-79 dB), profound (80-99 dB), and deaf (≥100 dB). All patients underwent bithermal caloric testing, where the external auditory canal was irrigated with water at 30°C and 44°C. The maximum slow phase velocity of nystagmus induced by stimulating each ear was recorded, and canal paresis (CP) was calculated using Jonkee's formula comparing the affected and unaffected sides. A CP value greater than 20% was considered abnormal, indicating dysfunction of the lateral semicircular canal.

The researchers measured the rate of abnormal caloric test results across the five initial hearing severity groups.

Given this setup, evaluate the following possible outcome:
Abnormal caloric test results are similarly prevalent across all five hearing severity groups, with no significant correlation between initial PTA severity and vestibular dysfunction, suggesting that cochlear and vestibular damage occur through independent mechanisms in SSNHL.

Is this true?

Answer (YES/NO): YES